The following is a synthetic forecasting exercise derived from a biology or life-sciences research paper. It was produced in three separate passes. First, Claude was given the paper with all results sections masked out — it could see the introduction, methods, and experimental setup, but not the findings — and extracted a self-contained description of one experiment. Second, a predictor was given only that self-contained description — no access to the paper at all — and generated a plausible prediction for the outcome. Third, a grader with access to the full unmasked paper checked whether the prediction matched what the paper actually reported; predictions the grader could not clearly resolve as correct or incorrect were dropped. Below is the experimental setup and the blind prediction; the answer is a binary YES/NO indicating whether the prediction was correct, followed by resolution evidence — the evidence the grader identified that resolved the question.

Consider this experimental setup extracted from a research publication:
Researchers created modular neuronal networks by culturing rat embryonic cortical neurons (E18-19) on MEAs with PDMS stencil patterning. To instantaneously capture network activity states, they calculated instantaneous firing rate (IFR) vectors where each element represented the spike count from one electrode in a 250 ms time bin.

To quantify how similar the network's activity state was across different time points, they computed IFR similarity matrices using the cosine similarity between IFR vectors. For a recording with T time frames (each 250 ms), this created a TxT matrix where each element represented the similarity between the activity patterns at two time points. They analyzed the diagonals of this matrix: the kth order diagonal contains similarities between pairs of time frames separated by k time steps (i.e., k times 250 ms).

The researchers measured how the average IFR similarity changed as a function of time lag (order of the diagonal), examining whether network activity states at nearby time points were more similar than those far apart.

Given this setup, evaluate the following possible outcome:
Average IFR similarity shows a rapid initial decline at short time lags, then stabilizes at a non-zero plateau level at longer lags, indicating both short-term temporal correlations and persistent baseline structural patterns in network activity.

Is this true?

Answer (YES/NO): NO